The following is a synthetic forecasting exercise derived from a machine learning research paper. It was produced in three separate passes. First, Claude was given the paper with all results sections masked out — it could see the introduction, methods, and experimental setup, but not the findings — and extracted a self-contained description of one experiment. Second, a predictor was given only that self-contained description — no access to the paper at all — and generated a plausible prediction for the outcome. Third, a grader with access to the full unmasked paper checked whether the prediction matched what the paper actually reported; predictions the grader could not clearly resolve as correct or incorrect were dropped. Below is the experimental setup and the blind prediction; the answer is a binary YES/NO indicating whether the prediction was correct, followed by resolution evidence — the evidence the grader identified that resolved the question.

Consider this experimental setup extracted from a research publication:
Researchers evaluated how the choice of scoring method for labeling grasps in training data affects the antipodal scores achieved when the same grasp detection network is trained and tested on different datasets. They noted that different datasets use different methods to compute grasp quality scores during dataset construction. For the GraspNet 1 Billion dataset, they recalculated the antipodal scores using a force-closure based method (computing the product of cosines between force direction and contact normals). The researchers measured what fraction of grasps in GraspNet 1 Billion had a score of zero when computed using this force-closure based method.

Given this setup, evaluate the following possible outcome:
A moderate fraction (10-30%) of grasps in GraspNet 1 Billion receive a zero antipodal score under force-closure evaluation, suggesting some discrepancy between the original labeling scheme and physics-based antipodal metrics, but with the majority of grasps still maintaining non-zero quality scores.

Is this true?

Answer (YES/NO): NO